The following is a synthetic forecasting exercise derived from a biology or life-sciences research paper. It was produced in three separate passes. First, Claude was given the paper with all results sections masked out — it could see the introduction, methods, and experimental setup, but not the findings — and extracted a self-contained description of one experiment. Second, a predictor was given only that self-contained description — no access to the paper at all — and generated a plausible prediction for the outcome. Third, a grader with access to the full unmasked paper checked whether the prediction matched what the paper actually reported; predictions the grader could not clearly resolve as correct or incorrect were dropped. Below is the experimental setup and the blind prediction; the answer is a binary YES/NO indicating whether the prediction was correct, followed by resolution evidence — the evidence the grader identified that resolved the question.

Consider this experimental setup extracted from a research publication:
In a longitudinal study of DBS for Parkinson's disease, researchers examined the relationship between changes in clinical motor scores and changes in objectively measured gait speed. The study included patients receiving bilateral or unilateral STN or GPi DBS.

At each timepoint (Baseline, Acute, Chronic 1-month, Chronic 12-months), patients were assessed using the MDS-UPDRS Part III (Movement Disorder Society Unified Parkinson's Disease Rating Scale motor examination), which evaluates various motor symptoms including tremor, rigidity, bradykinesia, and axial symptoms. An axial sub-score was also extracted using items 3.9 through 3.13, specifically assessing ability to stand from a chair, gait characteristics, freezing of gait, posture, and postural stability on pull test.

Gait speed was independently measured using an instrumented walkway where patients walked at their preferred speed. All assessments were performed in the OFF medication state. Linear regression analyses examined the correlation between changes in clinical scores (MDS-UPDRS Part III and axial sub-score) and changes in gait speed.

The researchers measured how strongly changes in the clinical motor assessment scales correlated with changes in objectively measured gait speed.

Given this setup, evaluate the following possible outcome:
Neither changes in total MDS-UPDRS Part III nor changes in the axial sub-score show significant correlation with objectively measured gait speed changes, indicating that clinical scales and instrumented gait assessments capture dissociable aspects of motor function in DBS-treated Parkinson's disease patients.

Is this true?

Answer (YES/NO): NO